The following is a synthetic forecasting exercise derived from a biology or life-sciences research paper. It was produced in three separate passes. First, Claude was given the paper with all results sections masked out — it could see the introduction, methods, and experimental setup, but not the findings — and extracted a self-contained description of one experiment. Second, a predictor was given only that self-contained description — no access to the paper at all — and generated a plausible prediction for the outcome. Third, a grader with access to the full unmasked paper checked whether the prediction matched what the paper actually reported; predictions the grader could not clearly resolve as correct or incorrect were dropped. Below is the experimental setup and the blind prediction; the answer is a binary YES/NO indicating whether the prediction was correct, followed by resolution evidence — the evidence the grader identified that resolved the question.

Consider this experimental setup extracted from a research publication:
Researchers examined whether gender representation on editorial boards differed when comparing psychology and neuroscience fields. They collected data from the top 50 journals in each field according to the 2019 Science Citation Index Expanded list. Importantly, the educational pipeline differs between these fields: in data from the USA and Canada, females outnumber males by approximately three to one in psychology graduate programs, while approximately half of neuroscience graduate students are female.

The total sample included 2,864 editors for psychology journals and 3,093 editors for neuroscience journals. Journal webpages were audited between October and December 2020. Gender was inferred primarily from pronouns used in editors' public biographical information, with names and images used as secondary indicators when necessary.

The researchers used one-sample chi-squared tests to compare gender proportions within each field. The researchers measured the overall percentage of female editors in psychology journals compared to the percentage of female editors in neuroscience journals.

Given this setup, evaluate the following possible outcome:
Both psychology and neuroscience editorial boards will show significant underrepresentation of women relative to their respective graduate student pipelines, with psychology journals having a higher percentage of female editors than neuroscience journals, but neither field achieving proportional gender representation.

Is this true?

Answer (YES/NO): YES